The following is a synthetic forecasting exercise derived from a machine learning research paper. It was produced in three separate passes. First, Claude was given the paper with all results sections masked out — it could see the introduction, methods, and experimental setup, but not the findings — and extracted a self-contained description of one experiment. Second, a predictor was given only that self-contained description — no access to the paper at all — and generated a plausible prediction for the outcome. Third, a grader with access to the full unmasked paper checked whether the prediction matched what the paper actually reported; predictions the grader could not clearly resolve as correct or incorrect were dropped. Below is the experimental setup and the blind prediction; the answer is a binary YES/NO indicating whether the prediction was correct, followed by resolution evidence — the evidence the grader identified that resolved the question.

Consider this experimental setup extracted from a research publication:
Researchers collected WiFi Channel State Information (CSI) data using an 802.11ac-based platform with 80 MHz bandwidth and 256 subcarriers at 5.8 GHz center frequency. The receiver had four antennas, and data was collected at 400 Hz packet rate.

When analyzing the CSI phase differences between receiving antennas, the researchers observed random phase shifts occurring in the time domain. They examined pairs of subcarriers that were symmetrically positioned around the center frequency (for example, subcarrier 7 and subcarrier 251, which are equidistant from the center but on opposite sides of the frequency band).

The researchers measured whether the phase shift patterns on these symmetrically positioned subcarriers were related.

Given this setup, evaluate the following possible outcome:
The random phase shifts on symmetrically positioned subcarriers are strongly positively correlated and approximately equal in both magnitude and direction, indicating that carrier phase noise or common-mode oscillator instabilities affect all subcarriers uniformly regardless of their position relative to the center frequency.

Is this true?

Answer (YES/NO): NO